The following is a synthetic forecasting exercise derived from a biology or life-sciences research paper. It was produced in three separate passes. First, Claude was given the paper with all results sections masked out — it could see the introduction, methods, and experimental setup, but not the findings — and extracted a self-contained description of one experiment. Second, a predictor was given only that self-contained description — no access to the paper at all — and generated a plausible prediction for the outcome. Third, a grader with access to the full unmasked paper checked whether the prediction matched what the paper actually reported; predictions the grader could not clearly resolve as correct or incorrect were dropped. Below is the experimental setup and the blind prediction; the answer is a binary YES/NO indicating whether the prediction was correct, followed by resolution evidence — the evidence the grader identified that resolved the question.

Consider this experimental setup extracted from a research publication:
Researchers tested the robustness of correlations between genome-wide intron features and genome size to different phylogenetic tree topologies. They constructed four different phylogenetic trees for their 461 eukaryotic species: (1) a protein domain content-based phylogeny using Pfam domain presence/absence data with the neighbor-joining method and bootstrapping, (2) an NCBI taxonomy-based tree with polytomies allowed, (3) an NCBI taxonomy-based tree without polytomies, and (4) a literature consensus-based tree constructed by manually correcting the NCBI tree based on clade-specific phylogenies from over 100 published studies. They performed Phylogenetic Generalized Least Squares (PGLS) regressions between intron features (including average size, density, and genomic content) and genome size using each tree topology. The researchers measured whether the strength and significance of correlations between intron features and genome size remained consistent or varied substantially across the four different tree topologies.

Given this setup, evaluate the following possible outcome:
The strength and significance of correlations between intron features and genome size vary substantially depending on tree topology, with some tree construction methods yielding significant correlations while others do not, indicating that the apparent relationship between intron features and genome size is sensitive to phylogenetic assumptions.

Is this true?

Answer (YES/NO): NO